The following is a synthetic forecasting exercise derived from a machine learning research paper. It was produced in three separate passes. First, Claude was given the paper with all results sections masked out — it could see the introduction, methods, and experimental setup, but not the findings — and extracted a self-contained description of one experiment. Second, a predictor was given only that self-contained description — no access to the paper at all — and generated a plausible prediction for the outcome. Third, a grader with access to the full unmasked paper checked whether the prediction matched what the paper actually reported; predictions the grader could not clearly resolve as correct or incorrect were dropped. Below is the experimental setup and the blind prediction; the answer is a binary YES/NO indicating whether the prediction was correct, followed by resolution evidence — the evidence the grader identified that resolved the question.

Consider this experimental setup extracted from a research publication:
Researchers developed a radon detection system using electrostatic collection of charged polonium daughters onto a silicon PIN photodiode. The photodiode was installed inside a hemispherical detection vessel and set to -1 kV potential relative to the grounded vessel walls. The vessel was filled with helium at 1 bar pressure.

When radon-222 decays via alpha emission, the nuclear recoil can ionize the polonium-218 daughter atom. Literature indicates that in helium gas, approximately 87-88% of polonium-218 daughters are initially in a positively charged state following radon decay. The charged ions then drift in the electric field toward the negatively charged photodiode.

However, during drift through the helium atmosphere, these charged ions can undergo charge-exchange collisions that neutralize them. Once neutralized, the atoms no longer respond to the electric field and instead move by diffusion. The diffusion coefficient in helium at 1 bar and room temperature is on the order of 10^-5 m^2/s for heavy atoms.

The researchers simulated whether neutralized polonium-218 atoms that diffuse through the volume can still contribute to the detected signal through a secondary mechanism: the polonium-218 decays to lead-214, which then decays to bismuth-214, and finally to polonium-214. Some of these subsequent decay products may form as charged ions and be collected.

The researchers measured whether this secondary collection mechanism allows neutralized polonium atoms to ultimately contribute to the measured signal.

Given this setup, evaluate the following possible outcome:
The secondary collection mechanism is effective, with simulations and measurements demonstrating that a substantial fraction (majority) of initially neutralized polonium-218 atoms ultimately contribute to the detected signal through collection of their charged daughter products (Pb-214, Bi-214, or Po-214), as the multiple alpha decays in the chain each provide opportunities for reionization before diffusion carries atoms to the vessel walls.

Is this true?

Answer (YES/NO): YES